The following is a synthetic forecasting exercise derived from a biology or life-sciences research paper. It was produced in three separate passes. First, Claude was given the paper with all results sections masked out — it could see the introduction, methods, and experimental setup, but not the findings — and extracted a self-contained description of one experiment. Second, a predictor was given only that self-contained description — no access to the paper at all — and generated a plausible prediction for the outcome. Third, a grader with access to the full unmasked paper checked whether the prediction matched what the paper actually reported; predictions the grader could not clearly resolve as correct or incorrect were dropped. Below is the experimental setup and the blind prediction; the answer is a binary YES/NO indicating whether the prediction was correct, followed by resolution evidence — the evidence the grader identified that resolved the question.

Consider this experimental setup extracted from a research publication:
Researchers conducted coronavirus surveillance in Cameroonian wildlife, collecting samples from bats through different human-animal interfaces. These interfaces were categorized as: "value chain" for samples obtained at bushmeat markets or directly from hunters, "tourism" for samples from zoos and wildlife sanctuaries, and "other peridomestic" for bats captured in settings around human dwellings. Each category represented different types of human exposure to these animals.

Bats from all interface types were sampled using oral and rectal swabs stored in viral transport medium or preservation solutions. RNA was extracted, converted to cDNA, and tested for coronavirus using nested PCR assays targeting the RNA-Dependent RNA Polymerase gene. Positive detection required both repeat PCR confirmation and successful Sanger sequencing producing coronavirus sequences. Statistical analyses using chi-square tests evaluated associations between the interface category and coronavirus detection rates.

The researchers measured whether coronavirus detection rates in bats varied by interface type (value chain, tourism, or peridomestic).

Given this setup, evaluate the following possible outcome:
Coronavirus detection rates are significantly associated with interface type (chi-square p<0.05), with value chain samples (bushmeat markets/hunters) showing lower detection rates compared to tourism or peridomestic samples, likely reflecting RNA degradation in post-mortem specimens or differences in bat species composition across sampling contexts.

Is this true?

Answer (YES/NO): NO